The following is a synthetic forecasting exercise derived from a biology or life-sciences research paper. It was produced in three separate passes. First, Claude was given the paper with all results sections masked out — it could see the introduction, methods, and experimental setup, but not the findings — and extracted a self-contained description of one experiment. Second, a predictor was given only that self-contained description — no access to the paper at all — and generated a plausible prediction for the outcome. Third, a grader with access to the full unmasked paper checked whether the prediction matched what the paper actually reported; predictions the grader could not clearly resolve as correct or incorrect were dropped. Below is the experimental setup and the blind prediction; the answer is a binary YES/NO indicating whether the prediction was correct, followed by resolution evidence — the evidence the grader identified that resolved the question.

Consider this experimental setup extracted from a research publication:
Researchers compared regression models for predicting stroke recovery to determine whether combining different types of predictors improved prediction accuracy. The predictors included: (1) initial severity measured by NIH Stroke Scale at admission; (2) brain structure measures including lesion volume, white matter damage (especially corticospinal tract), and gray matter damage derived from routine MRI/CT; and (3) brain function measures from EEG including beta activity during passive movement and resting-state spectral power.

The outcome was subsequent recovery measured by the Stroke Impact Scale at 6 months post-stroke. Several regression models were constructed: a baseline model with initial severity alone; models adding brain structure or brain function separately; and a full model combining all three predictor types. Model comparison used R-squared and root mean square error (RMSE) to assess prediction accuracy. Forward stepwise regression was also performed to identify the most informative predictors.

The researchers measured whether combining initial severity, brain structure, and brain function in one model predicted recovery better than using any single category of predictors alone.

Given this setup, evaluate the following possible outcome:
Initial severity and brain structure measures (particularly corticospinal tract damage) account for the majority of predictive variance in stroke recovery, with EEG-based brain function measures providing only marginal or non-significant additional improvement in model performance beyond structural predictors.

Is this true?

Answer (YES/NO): NO